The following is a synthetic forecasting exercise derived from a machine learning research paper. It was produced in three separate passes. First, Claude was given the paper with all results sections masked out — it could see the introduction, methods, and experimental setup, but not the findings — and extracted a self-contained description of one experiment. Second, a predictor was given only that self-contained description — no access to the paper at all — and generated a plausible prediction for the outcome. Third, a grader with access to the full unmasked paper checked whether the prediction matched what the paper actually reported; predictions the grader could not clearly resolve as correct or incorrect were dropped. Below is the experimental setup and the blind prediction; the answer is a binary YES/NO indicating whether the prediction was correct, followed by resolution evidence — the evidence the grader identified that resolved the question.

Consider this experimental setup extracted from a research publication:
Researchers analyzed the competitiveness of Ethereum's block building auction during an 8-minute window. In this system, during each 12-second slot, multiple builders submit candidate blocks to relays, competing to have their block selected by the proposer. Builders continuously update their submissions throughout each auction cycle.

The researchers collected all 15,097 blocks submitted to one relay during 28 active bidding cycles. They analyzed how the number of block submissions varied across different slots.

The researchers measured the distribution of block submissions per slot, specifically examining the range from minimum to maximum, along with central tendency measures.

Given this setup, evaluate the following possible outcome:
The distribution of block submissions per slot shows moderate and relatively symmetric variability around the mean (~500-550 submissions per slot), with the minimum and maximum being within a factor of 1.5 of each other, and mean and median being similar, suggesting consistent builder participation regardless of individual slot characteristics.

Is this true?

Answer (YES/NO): NO